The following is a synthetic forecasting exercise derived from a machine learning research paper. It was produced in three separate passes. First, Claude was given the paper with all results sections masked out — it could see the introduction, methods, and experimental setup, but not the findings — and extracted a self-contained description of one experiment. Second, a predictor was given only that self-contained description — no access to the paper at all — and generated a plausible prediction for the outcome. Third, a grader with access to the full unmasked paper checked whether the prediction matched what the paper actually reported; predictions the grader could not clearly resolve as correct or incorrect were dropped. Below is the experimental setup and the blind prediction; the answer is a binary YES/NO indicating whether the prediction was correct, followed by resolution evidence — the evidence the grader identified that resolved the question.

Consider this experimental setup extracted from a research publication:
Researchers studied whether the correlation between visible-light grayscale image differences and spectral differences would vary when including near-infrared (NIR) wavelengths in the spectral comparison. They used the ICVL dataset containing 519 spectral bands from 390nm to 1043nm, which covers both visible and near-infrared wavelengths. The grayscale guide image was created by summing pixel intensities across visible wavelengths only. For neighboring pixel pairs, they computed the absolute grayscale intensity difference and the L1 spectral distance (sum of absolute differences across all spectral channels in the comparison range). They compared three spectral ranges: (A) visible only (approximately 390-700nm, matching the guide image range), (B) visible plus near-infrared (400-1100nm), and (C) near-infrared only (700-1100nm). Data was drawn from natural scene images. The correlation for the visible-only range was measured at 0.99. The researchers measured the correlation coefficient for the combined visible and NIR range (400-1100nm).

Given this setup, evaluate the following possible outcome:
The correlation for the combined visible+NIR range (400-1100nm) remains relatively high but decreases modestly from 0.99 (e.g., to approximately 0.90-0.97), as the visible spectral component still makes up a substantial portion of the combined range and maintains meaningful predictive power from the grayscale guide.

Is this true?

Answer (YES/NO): YES